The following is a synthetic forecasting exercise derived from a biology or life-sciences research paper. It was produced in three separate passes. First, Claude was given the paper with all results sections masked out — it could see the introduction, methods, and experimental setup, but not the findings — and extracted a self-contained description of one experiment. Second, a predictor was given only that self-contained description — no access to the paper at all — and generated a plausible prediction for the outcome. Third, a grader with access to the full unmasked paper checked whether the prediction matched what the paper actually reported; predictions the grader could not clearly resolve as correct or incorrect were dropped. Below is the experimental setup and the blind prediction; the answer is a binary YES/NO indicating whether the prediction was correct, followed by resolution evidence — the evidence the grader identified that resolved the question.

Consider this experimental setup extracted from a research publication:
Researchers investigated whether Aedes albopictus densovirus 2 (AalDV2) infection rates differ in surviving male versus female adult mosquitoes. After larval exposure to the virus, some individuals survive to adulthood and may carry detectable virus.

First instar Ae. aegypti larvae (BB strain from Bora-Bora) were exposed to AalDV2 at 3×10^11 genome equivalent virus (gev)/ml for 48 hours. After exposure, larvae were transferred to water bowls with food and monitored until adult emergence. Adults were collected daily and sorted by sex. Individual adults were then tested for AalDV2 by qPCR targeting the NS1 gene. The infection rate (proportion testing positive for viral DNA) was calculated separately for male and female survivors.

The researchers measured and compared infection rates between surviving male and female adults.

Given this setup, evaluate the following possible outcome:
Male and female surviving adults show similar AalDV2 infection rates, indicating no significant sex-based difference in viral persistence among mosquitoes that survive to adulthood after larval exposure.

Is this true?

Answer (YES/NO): YES